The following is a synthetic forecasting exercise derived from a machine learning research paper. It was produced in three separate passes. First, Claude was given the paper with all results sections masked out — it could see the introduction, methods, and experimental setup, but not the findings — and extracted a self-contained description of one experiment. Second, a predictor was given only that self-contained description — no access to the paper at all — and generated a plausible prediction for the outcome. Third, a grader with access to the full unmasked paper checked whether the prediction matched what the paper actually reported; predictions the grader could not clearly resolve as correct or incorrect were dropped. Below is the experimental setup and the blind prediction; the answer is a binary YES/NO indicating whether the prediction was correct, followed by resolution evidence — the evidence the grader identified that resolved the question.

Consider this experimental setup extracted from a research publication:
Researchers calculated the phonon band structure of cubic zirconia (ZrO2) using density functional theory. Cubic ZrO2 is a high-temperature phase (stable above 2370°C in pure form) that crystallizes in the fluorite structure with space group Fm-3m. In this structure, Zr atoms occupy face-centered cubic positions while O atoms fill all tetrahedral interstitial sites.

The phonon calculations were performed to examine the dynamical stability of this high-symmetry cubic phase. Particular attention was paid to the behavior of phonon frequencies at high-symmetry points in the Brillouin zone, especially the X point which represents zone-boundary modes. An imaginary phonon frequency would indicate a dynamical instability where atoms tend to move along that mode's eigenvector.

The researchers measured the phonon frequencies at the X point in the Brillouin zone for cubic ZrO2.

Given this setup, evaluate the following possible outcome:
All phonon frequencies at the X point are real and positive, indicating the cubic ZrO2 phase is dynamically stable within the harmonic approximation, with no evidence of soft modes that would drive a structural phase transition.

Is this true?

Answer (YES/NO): NO